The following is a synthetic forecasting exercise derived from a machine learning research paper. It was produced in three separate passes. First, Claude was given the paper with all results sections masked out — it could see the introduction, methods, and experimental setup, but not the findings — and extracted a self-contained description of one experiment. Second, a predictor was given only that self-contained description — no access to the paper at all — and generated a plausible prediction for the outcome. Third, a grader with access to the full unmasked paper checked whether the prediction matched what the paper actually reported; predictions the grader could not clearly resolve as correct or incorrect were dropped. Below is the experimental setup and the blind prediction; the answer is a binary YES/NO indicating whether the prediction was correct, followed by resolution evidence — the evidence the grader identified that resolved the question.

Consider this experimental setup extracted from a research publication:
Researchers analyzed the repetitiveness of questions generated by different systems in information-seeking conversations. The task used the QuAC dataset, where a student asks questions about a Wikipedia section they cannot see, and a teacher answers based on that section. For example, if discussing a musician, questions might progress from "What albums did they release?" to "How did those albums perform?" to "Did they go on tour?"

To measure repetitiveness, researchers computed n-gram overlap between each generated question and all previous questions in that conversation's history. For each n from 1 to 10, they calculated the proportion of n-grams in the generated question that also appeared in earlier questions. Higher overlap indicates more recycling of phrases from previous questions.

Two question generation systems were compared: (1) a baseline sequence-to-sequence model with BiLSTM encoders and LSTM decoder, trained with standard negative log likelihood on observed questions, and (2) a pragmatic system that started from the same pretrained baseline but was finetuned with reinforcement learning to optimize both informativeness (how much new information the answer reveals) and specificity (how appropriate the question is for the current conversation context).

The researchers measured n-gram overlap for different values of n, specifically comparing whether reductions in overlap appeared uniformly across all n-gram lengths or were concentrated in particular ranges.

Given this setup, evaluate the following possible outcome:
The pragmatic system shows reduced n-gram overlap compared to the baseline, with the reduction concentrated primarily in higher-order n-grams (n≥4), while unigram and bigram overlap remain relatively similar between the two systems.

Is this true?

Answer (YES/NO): NO